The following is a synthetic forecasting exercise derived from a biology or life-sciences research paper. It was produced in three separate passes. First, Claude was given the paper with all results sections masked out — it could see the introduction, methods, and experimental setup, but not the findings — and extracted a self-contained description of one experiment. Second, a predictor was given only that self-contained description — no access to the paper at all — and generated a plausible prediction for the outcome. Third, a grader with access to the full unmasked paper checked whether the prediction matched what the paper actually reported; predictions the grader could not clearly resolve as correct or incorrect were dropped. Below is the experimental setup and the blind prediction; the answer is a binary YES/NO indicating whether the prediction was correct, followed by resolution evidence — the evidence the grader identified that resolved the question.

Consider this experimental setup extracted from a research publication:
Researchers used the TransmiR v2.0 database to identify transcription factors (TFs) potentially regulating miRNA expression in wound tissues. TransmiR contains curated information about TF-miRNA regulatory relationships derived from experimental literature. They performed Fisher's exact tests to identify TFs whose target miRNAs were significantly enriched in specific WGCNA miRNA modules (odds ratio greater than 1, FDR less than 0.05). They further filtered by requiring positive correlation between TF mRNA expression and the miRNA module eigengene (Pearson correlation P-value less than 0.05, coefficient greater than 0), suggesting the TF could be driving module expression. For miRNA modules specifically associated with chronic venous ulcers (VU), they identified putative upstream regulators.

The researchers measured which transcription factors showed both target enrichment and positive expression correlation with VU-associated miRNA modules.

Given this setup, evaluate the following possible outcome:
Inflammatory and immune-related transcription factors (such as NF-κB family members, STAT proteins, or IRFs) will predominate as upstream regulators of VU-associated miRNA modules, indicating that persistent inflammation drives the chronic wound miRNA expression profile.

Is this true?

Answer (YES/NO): NO